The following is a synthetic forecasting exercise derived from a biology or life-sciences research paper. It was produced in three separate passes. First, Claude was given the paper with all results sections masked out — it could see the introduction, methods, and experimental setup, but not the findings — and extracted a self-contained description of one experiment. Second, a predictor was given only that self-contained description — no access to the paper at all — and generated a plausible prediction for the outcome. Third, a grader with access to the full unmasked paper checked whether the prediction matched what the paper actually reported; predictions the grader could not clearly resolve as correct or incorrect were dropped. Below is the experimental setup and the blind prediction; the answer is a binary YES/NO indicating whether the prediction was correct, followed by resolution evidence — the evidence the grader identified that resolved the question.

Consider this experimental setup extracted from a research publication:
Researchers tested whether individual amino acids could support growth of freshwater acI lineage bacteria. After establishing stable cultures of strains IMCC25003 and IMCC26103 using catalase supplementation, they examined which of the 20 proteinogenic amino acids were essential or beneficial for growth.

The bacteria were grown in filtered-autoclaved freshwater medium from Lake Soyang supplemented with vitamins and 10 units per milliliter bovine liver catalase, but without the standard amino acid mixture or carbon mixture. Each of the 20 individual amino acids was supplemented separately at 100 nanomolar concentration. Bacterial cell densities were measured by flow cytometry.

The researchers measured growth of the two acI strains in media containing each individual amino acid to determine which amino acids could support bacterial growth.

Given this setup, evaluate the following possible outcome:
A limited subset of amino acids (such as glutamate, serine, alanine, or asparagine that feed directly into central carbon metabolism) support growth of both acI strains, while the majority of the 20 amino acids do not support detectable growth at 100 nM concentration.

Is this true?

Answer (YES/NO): NO